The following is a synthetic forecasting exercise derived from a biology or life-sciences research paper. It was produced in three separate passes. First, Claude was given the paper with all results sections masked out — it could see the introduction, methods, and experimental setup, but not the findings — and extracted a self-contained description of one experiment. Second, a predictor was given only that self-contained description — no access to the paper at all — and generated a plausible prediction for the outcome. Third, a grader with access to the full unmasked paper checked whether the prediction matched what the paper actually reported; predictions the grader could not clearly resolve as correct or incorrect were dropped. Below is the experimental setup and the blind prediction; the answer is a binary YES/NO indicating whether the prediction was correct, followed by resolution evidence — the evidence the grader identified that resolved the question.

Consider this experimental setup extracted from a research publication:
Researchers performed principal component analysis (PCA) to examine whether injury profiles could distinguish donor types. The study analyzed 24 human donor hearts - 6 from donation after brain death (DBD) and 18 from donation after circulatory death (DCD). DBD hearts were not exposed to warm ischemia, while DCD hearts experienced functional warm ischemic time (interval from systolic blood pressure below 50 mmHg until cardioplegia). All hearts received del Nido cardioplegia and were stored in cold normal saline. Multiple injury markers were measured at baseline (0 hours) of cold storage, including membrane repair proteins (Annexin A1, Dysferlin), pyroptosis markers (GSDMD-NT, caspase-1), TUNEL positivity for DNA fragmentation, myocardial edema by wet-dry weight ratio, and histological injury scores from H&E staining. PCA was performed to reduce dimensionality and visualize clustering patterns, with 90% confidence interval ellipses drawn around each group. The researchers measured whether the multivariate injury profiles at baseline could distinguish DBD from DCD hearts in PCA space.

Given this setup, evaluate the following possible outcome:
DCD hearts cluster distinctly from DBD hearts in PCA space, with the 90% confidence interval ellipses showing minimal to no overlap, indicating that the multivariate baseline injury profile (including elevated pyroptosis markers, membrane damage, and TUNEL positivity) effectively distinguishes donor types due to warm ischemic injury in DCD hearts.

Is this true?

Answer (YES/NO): YES